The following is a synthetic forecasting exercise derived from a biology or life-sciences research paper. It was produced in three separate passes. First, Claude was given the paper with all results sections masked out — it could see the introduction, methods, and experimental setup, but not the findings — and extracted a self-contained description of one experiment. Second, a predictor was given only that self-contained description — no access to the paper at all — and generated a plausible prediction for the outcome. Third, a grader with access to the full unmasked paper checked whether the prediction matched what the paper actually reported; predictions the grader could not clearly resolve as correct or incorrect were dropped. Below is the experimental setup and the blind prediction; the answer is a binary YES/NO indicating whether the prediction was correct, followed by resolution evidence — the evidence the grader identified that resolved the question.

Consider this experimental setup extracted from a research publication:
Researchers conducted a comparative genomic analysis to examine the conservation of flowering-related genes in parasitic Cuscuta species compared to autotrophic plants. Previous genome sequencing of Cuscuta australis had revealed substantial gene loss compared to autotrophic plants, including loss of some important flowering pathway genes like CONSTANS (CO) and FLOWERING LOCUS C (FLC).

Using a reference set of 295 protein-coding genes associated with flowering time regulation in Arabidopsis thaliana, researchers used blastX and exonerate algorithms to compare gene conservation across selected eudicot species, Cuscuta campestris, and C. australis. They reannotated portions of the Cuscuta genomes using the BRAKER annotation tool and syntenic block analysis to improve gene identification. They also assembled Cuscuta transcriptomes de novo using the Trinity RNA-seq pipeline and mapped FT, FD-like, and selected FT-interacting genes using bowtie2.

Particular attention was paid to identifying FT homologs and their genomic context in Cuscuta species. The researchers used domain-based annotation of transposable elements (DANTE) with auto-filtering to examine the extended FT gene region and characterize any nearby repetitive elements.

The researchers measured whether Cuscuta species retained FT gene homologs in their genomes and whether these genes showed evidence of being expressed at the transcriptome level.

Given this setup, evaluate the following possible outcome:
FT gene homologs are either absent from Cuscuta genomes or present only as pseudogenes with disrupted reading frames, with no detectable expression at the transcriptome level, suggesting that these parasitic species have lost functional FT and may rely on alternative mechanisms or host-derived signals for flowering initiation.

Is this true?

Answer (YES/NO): NO